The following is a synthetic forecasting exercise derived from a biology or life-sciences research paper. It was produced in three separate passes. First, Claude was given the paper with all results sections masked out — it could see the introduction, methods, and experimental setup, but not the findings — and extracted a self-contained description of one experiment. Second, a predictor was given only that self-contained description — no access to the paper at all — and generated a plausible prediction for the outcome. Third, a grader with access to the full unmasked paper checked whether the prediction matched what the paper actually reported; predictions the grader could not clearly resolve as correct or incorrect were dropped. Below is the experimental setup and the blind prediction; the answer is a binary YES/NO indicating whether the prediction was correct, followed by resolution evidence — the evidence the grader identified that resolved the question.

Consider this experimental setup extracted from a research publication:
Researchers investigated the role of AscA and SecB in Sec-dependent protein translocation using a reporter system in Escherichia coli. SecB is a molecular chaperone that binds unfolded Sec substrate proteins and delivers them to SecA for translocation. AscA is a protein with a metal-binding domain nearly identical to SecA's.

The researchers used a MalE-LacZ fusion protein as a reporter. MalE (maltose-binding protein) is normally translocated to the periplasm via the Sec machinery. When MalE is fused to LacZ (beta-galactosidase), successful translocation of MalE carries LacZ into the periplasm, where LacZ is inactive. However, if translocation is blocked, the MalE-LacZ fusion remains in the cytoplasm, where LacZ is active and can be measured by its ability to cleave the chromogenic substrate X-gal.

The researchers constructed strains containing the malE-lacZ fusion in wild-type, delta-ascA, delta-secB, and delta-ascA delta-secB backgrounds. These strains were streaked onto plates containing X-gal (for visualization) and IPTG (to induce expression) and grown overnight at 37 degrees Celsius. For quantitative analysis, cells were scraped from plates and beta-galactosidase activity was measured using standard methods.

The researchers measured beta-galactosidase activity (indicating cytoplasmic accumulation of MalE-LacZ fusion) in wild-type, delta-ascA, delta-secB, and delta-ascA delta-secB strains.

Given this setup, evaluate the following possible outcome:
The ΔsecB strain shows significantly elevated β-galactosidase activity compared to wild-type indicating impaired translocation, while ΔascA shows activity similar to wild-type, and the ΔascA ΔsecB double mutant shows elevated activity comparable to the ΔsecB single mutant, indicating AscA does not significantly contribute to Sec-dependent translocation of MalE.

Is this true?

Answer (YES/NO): NO